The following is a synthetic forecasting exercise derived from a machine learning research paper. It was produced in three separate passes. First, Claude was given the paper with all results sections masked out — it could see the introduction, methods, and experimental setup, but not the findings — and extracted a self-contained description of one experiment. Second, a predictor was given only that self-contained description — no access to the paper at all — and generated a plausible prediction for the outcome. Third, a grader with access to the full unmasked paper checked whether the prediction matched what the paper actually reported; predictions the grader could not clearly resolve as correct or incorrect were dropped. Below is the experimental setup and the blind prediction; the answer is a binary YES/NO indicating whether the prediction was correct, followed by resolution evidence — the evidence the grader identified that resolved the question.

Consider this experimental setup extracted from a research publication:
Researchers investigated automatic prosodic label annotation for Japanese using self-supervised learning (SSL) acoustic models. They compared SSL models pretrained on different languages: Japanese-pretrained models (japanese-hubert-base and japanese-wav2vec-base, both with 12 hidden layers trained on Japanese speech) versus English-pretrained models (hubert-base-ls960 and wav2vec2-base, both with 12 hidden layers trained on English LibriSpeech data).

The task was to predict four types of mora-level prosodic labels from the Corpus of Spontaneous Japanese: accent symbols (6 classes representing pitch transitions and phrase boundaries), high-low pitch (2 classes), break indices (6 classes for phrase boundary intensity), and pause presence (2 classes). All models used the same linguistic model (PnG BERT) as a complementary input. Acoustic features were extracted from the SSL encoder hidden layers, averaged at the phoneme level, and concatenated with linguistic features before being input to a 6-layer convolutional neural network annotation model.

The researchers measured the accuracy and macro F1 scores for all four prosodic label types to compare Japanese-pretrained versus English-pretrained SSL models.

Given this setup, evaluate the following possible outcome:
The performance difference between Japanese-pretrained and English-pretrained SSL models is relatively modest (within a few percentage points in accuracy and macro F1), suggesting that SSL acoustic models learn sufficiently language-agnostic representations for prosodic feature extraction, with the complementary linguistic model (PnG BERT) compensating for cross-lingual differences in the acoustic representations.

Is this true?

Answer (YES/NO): NO